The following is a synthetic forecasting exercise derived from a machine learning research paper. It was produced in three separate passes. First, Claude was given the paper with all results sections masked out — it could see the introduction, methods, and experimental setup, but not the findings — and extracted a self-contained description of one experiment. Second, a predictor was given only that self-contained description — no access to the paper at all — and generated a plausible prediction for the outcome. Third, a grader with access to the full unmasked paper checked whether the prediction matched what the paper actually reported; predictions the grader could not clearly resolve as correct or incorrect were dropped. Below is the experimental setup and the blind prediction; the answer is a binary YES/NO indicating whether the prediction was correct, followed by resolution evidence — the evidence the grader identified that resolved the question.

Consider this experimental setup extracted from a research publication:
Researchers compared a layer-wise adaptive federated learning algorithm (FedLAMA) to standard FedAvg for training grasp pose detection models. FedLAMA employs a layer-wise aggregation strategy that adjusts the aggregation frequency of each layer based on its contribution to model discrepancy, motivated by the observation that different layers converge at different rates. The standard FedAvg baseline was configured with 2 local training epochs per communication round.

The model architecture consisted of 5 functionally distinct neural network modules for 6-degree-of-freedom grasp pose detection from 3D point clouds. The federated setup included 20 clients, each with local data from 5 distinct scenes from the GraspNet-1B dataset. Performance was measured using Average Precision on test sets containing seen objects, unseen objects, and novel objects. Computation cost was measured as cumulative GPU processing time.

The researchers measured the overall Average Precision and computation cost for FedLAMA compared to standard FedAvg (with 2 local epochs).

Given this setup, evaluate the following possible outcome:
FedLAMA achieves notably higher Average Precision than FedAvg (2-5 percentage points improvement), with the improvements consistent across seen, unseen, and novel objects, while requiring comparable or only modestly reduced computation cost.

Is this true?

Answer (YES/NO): NO